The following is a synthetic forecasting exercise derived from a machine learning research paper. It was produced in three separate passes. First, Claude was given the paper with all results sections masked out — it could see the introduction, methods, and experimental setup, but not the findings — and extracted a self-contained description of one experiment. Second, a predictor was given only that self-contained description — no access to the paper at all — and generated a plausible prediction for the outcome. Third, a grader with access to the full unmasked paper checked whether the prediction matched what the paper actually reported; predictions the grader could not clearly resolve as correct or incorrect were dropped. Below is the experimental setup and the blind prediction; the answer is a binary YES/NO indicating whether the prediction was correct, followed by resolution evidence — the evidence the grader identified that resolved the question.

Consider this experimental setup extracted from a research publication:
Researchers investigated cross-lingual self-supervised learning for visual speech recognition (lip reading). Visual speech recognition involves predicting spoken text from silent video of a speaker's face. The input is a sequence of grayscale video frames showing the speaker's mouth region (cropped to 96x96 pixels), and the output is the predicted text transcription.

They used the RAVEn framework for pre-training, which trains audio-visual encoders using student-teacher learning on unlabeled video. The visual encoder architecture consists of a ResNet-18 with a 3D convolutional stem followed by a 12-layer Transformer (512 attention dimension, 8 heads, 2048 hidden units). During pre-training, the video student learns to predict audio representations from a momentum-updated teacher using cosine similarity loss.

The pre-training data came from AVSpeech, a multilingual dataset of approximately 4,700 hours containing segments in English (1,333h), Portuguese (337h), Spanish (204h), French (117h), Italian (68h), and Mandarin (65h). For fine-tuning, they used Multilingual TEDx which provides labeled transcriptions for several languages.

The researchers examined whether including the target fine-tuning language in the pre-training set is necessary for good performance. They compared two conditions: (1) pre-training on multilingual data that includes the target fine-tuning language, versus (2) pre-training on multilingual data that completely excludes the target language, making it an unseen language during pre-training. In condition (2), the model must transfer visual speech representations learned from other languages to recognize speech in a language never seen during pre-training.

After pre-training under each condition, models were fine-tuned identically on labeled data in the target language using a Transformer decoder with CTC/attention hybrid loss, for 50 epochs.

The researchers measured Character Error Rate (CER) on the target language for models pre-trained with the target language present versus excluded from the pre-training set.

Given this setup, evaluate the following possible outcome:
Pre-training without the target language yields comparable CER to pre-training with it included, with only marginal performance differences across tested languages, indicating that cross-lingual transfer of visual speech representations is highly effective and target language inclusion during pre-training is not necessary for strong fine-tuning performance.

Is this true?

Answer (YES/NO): NO